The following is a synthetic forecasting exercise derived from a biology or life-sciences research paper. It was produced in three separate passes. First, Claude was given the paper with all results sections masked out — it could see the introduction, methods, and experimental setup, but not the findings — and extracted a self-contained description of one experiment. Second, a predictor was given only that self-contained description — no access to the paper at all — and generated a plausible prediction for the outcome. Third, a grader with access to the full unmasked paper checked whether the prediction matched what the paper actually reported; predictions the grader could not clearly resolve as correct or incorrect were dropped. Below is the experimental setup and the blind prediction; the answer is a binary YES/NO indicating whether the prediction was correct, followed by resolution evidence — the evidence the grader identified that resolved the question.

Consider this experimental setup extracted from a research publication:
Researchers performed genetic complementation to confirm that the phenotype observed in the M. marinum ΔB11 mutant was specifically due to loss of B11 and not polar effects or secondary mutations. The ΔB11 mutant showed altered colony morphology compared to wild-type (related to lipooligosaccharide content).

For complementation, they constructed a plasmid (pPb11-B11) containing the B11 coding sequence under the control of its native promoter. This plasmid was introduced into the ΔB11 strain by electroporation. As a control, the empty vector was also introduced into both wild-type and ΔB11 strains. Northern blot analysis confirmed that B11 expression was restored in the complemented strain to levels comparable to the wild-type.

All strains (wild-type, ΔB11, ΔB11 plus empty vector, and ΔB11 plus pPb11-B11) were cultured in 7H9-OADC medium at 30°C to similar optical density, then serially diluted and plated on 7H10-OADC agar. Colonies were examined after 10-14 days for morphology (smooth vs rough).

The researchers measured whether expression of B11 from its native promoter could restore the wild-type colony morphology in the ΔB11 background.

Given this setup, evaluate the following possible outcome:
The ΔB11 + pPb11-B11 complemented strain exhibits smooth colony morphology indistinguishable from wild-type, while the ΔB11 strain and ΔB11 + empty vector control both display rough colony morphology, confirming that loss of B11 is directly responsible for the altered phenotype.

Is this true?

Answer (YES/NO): YES